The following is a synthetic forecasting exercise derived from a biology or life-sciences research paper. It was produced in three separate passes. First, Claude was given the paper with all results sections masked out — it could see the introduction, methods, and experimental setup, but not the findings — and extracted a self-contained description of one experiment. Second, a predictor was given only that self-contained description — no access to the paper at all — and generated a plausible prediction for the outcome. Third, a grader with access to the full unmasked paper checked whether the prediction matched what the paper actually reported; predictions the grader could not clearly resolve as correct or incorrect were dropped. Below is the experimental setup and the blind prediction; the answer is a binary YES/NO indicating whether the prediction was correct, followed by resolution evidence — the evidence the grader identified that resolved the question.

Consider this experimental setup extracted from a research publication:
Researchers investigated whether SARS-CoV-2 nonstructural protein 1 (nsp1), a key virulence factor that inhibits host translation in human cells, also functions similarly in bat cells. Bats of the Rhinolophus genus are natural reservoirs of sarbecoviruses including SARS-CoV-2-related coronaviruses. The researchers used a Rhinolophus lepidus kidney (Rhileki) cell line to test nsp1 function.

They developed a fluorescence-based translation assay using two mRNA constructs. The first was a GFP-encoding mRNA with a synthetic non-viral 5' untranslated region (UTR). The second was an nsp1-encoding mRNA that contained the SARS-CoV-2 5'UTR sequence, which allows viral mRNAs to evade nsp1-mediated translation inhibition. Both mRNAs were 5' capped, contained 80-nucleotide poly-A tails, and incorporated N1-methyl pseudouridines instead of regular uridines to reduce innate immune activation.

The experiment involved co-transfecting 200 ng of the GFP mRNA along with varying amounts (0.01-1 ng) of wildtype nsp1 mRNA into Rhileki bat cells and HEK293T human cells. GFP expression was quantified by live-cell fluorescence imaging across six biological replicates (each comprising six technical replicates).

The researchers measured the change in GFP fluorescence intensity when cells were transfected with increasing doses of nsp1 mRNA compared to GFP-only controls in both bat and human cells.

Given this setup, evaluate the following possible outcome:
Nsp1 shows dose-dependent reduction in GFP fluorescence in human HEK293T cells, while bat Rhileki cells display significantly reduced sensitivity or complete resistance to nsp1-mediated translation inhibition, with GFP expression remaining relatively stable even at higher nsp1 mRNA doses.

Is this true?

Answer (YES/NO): NO